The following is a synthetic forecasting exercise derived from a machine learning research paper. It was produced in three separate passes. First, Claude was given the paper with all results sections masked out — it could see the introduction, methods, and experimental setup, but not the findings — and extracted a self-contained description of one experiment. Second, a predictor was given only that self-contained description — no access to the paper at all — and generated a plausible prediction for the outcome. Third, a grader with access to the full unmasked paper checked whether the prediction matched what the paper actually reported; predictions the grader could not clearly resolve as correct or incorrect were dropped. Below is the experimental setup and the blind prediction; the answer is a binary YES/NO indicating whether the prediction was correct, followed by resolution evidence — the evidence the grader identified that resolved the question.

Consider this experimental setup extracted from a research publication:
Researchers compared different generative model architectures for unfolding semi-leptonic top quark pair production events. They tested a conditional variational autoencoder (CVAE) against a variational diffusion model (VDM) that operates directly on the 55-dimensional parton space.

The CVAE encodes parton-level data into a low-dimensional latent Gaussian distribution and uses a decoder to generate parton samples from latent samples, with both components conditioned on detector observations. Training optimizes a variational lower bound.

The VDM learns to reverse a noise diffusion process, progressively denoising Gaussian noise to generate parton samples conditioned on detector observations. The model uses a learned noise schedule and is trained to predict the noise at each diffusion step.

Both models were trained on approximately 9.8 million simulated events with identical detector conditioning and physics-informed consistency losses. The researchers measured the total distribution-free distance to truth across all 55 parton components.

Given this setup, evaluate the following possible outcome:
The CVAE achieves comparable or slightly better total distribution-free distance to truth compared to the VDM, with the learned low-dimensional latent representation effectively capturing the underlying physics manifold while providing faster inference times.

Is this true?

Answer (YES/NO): NO